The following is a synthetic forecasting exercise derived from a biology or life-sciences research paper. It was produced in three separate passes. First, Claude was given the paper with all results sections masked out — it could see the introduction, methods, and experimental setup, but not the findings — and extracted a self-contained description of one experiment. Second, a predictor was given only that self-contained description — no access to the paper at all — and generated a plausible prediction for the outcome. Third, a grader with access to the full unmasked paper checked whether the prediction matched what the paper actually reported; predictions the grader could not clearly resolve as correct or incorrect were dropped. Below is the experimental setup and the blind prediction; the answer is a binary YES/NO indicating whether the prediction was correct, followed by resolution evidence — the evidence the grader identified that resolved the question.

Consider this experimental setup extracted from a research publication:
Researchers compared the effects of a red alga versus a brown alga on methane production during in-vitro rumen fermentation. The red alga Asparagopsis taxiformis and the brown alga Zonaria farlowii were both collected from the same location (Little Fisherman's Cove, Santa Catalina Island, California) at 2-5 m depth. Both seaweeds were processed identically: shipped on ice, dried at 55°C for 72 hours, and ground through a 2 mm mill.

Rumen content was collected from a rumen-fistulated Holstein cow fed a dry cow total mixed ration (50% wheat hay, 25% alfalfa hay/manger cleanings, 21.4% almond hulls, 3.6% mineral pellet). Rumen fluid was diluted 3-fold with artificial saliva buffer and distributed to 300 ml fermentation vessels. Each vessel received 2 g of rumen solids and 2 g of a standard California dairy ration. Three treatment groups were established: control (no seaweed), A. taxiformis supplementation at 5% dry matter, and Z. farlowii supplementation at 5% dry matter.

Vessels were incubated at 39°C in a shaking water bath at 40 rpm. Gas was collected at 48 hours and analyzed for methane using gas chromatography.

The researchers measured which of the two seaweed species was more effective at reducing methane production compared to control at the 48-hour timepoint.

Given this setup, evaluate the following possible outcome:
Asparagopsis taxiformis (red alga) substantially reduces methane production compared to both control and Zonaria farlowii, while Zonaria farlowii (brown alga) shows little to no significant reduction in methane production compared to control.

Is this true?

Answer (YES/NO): YES